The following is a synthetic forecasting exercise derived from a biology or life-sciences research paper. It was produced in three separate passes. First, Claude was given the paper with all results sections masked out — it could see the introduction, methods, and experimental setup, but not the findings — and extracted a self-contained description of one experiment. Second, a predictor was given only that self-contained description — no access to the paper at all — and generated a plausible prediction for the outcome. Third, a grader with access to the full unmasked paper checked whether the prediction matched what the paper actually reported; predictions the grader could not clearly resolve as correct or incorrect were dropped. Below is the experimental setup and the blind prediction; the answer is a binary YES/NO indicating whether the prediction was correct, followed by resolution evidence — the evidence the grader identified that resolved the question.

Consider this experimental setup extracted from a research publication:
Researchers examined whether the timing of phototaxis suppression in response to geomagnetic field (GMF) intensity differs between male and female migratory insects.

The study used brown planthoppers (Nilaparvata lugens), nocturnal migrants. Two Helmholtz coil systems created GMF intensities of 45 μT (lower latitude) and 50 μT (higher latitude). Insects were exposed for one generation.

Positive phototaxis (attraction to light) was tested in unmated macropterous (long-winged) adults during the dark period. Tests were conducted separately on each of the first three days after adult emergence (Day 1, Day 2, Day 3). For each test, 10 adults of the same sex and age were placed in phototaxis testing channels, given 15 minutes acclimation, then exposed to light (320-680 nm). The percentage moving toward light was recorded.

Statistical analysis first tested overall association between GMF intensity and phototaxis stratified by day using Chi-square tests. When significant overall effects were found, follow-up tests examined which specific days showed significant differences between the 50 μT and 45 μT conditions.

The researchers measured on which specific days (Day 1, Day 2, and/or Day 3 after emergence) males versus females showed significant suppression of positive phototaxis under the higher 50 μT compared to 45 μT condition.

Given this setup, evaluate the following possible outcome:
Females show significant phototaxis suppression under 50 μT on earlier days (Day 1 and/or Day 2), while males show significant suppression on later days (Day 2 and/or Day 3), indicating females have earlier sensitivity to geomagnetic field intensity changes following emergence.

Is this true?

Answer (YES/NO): NO